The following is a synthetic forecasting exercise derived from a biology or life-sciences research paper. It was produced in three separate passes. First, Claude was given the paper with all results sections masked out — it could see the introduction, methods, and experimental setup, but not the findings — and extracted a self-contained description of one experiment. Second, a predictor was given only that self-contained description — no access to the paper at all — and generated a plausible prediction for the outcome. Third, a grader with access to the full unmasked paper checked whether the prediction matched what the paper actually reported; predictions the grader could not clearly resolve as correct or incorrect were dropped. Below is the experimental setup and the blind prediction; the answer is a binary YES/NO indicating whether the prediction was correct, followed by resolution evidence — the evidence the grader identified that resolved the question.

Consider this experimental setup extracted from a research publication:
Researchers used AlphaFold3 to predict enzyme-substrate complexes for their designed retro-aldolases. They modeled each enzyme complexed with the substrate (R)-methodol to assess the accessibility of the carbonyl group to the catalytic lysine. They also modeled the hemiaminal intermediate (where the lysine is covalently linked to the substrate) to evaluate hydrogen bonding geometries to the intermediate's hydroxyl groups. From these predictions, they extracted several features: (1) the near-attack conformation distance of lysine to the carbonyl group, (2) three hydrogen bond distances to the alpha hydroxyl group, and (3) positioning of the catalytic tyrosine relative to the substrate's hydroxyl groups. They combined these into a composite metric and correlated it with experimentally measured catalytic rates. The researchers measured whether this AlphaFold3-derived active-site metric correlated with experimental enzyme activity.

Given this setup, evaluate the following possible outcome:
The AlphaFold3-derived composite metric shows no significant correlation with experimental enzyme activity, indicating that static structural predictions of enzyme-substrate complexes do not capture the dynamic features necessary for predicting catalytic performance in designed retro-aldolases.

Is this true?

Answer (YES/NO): NO